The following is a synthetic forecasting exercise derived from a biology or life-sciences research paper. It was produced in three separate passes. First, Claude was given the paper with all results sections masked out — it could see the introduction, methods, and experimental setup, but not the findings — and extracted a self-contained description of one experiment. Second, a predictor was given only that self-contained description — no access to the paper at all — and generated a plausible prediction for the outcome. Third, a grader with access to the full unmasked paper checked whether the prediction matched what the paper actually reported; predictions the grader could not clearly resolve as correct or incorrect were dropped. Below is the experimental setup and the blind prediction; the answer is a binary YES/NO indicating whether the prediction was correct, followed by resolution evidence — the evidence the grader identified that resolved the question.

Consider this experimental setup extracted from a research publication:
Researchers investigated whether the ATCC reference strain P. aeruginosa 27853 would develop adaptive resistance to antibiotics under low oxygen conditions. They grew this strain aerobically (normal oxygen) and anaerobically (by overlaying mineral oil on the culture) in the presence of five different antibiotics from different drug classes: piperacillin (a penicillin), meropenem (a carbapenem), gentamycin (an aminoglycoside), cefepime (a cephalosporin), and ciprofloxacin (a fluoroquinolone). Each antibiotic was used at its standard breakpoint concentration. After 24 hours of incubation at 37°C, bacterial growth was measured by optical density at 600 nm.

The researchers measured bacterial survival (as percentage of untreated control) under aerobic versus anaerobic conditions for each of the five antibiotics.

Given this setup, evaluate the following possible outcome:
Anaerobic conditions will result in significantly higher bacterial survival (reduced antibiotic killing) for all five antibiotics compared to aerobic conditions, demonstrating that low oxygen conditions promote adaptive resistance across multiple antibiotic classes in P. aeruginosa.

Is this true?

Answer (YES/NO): YES